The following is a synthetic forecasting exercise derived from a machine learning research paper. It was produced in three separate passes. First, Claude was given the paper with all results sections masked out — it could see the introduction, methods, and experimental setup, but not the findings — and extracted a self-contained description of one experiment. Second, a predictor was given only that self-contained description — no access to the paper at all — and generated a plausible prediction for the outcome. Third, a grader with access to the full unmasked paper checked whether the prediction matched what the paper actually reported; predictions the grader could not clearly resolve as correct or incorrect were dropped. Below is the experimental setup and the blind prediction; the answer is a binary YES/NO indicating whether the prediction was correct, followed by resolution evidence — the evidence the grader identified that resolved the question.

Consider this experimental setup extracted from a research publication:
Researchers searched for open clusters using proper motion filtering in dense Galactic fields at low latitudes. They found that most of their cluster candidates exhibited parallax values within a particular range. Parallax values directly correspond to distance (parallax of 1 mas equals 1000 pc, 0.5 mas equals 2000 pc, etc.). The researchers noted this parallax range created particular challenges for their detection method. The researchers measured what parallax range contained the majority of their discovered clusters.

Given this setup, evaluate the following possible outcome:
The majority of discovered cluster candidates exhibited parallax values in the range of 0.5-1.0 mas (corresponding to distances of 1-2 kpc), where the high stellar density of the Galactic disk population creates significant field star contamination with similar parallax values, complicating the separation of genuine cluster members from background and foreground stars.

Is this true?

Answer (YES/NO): NO